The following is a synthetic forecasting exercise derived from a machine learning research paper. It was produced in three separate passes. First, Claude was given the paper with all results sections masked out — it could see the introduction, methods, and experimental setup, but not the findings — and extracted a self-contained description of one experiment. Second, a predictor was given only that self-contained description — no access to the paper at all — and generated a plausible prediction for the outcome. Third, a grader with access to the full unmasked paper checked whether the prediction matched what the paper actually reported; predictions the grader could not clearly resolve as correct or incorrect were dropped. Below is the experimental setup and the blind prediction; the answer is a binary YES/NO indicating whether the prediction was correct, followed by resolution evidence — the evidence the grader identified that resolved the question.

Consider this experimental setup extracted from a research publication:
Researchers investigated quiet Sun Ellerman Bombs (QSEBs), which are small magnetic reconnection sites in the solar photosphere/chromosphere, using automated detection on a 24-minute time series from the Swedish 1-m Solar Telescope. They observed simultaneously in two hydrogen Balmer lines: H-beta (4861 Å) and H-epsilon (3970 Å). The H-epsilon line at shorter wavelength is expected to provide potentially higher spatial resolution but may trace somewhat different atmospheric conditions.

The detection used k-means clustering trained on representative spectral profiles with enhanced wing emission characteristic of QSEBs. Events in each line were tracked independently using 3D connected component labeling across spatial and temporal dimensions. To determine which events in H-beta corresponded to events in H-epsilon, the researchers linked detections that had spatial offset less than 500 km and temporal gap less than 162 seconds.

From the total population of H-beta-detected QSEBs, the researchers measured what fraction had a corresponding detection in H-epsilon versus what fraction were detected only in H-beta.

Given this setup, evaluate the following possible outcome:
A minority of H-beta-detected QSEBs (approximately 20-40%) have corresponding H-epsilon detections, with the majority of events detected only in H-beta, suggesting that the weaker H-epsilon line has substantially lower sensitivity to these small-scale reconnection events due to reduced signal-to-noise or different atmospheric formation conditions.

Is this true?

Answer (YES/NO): NO